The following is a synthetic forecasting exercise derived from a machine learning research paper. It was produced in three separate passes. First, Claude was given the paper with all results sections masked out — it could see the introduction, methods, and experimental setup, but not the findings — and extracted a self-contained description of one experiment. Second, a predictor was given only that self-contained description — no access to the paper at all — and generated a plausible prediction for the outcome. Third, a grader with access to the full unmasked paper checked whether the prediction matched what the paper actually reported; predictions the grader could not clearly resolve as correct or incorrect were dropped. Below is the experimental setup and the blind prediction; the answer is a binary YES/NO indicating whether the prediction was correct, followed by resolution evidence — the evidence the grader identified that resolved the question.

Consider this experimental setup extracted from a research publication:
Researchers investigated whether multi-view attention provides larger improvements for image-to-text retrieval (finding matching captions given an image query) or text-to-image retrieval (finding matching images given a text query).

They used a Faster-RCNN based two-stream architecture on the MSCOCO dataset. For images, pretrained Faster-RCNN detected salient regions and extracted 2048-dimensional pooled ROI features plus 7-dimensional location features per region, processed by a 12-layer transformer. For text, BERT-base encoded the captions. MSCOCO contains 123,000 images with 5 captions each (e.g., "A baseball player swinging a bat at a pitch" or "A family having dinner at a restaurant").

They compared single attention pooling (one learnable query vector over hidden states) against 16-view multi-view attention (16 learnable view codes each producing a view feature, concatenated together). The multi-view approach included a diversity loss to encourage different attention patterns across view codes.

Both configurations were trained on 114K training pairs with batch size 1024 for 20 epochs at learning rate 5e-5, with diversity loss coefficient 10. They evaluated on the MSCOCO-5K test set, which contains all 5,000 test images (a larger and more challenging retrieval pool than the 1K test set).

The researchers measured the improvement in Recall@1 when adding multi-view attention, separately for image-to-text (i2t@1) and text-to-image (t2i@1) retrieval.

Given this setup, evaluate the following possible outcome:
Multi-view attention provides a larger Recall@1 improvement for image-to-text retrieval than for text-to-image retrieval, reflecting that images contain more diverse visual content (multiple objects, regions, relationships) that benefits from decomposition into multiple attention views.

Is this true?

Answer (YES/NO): YES